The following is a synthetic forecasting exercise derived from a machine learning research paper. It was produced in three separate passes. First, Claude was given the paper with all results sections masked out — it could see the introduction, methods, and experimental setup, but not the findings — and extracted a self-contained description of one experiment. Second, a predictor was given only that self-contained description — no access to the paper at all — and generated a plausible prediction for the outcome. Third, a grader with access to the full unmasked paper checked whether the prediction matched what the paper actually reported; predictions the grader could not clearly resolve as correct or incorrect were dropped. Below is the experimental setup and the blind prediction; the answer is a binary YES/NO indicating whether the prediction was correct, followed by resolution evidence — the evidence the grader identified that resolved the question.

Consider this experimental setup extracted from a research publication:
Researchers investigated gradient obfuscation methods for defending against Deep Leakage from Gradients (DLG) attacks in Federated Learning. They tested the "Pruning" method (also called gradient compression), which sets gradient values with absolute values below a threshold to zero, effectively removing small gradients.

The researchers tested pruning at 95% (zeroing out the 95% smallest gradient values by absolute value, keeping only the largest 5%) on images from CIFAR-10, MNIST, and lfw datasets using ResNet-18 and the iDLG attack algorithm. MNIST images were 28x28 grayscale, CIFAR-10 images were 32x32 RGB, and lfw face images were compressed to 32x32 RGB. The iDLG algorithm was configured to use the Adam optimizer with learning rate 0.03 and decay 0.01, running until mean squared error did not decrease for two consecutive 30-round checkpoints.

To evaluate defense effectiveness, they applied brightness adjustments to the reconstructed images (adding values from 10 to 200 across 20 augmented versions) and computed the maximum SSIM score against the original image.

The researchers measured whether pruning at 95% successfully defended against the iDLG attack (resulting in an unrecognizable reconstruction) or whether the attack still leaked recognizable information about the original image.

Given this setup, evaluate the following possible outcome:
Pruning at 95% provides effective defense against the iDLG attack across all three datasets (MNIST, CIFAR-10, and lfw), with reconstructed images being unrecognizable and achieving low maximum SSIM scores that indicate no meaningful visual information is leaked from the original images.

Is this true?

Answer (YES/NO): NO